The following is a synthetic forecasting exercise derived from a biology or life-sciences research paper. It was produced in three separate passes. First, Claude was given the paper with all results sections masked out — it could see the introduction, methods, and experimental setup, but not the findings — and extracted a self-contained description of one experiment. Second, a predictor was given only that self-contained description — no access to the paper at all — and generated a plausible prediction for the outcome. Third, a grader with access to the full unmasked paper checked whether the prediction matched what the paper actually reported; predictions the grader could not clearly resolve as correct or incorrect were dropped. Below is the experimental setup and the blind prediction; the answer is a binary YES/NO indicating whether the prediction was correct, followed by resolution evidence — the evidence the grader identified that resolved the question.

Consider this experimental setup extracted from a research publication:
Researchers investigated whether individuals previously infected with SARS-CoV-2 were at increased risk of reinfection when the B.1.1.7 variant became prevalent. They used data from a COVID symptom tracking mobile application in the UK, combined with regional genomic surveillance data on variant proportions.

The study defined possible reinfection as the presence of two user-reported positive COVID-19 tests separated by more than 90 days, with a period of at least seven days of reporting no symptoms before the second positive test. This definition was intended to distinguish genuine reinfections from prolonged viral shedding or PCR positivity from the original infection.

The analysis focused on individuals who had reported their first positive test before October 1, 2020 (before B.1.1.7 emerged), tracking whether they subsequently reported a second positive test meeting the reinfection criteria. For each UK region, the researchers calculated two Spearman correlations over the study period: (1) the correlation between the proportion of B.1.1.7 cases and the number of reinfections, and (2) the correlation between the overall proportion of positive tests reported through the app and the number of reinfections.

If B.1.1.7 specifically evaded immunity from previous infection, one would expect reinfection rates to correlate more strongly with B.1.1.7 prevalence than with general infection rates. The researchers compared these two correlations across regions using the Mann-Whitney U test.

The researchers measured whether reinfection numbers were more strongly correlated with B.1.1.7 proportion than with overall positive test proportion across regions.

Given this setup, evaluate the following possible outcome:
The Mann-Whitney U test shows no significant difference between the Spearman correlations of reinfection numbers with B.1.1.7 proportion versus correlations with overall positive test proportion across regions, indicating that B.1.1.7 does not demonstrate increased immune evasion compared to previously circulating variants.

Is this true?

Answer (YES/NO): NO